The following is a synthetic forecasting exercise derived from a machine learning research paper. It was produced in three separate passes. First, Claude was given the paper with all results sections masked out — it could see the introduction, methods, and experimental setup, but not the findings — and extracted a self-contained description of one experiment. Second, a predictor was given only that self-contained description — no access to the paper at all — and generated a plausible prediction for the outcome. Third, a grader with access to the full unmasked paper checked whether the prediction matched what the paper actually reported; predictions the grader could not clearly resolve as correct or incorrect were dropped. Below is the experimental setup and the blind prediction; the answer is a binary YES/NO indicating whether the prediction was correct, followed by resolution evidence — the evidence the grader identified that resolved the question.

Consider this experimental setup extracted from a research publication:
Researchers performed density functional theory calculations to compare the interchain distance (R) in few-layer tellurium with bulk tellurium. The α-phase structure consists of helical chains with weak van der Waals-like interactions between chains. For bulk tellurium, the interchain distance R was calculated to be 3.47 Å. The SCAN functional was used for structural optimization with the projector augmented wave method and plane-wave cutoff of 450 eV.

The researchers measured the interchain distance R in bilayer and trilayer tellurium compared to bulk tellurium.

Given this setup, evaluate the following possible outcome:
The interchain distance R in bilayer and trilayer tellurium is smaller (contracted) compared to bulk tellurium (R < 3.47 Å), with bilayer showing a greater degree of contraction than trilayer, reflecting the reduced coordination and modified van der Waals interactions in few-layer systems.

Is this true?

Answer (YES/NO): NO